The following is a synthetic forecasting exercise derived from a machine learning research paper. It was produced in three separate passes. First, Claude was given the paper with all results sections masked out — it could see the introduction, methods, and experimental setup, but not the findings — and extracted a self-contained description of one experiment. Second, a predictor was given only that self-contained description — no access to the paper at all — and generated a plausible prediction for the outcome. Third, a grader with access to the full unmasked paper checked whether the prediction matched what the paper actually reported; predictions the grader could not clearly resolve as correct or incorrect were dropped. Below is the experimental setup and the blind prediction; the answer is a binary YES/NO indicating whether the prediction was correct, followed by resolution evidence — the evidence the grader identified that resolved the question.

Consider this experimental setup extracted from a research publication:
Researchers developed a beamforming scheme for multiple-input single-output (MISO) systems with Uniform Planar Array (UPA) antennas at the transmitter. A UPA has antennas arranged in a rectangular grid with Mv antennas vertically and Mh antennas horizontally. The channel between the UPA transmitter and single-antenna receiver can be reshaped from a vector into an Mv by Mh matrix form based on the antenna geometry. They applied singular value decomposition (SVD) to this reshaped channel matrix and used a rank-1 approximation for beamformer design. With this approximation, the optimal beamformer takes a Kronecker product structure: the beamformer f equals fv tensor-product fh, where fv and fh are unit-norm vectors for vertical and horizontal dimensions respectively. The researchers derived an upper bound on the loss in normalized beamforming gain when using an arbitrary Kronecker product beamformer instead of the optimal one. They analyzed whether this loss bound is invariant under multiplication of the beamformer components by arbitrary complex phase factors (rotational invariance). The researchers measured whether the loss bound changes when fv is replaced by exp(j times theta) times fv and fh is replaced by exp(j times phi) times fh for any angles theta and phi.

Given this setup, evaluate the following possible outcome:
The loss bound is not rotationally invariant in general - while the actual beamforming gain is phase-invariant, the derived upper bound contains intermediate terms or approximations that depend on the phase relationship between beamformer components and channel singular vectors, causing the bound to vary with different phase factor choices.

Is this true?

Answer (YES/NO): NO